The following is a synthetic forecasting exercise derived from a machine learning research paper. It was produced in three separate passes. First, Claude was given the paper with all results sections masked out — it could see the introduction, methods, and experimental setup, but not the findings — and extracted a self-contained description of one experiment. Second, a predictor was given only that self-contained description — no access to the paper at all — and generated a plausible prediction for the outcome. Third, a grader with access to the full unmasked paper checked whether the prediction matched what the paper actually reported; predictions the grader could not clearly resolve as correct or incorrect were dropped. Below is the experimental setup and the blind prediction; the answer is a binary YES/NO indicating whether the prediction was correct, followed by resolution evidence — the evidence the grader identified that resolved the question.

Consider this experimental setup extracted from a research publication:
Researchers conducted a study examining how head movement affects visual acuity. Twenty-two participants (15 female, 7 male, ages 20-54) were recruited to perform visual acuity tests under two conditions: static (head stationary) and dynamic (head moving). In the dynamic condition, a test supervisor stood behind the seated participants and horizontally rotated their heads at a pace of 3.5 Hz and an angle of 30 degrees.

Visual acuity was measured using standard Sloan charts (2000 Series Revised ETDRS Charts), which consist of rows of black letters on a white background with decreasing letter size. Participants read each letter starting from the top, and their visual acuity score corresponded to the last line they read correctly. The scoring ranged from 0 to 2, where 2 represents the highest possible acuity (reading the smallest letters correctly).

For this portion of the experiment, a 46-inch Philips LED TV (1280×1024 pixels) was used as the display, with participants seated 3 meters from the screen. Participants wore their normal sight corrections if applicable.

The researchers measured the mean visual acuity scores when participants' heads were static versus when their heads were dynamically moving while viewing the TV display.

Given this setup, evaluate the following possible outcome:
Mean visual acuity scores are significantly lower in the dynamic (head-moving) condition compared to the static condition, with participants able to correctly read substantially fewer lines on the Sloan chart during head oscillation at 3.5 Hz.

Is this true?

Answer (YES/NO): YES